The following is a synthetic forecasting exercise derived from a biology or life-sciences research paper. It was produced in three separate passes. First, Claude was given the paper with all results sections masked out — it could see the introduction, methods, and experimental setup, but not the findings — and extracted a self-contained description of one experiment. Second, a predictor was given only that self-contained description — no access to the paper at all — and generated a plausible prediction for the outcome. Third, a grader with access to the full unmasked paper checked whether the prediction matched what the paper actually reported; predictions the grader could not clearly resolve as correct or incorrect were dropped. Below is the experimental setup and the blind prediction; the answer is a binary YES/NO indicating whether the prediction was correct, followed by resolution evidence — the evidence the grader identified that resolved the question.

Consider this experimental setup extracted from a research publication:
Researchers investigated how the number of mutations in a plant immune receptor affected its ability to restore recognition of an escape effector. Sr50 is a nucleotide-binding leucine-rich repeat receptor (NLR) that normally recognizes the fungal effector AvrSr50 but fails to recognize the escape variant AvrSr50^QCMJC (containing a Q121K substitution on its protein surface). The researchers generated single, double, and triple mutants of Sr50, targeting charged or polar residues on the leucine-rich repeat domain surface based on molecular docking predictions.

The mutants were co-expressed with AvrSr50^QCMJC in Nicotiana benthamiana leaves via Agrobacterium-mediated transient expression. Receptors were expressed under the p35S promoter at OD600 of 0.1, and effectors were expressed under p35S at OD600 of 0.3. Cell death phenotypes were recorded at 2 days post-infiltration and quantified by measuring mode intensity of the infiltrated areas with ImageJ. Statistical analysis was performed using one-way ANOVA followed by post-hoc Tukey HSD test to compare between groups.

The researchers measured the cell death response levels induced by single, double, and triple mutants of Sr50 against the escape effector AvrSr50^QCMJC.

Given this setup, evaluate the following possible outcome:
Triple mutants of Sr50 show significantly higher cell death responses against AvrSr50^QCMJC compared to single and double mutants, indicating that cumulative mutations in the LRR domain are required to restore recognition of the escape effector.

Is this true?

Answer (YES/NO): NO